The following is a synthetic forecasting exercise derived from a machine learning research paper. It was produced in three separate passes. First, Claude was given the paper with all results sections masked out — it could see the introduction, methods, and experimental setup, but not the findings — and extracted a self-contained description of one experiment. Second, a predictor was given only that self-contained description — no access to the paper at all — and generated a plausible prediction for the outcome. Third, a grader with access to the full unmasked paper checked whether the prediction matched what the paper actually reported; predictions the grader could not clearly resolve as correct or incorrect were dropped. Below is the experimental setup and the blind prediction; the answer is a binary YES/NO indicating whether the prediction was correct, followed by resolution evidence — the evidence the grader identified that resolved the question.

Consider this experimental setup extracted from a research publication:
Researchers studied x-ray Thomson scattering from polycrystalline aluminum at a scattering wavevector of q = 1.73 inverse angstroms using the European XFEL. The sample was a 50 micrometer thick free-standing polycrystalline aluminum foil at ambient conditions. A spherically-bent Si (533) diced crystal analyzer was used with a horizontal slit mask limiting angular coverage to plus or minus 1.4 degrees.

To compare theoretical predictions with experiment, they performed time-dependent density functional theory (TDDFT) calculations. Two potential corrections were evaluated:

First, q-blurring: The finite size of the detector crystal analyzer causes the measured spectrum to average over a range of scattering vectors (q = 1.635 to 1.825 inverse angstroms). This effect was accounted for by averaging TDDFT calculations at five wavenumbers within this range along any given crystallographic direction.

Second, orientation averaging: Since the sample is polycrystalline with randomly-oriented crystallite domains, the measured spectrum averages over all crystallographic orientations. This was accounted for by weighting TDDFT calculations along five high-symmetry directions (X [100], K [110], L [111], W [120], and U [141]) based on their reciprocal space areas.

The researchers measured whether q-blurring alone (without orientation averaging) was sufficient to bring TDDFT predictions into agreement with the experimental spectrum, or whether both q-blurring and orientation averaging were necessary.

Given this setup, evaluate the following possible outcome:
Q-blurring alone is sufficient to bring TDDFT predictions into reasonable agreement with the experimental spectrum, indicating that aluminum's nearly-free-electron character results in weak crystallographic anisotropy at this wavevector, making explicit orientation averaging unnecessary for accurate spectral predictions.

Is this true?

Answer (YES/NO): NO